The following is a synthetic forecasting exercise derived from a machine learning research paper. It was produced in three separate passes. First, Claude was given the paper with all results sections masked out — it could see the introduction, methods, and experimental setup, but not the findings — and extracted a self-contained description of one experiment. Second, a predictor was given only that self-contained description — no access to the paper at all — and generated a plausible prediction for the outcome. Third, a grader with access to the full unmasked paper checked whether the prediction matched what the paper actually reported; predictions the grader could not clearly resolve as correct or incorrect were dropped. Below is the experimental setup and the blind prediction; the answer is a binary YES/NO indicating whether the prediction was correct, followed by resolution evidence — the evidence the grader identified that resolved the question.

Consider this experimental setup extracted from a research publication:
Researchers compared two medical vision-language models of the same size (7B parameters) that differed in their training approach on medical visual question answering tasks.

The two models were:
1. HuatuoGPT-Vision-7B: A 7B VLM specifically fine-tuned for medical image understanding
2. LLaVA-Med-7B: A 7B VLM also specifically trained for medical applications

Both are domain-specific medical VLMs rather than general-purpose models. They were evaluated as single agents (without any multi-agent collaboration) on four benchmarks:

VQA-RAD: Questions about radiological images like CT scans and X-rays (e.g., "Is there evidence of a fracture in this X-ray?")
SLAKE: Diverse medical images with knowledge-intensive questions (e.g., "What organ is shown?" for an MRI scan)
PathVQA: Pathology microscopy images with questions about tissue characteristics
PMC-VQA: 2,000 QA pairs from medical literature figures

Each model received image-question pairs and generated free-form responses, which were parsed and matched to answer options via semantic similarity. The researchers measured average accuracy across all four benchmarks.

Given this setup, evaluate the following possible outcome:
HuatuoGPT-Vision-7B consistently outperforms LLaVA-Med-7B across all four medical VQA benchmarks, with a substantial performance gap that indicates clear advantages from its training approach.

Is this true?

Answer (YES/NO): NO